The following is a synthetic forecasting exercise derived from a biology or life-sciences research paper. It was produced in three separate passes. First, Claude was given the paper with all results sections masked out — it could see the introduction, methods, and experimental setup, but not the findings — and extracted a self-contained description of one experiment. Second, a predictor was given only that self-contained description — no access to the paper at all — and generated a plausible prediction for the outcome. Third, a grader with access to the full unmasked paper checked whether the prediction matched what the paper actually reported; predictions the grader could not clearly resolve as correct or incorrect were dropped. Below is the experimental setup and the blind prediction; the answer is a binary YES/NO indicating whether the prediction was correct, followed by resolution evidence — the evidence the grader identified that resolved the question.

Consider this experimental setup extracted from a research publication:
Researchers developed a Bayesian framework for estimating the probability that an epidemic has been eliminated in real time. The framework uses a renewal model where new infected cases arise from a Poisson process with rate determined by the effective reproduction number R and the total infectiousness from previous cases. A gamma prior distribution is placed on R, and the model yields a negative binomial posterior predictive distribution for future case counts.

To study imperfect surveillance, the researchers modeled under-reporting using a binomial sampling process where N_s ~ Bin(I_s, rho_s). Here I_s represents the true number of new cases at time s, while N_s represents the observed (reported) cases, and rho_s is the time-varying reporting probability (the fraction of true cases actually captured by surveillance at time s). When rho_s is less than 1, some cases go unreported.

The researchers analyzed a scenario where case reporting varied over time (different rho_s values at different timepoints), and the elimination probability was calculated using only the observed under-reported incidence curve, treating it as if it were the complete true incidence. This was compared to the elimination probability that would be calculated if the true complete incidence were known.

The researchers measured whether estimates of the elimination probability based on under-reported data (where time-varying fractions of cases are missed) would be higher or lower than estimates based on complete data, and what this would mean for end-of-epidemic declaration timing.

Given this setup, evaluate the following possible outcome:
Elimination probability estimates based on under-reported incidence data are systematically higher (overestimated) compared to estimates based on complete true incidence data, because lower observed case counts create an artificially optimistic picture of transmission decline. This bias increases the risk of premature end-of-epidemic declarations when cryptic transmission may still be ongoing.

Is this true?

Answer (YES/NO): YES